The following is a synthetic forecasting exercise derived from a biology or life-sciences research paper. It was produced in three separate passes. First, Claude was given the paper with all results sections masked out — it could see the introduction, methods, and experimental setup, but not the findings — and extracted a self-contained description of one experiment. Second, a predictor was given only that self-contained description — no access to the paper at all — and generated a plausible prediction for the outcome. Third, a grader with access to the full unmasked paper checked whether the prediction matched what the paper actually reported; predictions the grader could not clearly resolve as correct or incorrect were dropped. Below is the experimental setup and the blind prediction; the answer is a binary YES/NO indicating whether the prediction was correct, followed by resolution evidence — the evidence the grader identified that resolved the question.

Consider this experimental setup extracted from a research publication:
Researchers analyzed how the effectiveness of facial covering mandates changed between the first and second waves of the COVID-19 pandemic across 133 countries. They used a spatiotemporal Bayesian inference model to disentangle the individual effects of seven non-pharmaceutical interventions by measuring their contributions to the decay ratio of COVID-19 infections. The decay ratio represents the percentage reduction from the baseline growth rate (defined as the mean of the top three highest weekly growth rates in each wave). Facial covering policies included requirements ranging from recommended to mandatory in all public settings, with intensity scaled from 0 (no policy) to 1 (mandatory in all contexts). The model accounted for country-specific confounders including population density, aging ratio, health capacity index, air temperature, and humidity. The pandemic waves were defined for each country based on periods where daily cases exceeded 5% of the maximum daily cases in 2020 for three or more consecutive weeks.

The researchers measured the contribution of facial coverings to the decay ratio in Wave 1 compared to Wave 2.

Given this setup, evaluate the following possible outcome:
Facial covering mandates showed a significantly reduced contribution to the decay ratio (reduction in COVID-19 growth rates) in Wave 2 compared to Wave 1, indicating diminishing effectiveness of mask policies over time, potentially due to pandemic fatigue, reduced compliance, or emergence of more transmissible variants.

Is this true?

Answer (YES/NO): NO